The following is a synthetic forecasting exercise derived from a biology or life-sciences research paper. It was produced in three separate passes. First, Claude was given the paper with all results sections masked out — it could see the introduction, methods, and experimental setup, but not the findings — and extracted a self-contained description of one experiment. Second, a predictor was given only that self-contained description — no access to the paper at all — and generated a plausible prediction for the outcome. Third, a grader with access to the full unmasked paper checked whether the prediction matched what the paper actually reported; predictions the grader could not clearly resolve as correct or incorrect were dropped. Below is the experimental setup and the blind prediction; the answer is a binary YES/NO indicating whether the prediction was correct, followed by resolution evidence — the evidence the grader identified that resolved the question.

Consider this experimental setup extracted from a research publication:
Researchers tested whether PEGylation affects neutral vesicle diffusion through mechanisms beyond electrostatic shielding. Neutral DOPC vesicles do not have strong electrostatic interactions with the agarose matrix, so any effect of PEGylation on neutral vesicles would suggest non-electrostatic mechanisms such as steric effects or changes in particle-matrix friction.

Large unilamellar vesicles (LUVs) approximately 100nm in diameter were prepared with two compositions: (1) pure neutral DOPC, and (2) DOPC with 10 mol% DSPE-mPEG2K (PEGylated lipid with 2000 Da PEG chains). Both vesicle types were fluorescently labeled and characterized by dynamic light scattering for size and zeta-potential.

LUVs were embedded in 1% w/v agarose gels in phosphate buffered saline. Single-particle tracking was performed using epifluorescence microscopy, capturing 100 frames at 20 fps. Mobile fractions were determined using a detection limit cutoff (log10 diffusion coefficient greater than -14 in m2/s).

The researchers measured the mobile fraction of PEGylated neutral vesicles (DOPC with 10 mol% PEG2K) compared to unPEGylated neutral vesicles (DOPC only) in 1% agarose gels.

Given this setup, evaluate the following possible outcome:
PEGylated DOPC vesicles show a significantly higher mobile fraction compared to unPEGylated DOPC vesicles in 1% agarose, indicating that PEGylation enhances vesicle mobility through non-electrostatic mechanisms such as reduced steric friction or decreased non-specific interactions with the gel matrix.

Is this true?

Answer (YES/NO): YES